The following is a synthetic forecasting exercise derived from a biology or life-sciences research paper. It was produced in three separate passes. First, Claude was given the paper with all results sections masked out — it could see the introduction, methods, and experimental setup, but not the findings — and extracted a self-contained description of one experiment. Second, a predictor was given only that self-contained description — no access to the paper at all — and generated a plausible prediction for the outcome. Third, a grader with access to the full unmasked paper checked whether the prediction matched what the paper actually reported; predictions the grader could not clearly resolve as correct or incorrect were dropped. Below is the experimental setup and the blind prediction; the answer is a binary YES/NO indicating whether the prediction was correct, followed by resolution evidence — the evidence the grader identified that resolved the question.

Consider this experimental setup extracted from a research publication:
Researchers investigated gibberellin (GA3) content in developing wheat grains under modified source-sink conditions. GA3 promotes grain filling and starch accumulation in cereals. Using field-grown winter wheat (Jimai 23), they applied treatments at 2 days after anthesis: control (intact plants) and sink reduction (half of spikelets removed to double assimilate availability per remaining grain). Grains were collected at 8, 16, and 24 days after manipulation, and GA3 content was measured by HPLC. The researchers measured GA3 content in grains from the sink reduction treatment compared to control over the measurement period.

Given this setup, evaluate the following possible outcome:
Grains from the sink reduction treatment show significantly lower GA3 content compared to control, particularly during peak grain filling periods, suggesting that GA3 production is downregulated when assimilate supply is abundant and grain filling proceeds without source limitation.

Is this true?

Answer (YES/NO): NO